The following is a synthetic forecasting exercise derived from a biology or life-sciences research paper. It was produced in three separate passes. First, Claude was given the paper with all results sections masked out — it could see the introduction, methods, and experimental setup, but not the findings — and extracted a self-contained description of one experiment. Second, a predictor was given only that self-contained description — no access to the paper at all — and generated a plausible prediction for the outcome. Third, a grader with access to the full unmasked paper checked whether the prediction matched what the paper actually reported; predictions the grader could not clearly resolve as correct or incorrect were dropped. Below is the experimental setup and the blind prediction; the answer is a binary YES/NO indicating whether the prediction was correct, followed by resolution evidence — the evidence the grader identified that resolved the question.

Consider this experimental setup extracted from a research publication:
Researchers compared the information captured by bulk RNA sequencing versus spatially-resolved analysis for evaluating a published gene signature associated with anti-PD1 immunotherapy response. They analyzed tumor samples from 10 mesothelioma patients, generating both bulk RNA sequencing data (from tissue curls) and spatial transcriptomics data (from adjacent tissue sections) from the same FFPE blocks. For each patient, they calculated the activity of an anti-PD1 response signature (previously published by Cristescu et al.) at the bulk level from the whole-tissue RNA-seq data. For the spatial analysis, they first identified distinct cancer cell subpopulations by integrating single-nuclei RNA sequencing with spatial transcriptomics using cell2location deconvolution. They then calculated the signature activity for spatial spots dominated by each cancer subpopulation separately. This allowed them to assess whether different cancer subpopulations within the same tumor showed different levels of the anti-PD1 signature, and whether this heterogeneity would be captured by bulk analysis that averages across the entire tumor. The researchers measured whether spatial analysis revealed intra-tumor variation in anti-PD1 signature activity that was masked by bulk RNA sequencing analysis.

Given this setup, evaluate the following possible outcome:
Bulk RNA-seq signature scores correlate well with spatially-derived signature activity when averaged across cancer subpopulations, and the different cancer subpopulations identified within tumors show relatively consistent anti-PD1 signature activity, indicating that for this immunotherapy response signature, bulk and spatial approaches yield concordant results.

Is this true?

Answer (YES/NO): NO